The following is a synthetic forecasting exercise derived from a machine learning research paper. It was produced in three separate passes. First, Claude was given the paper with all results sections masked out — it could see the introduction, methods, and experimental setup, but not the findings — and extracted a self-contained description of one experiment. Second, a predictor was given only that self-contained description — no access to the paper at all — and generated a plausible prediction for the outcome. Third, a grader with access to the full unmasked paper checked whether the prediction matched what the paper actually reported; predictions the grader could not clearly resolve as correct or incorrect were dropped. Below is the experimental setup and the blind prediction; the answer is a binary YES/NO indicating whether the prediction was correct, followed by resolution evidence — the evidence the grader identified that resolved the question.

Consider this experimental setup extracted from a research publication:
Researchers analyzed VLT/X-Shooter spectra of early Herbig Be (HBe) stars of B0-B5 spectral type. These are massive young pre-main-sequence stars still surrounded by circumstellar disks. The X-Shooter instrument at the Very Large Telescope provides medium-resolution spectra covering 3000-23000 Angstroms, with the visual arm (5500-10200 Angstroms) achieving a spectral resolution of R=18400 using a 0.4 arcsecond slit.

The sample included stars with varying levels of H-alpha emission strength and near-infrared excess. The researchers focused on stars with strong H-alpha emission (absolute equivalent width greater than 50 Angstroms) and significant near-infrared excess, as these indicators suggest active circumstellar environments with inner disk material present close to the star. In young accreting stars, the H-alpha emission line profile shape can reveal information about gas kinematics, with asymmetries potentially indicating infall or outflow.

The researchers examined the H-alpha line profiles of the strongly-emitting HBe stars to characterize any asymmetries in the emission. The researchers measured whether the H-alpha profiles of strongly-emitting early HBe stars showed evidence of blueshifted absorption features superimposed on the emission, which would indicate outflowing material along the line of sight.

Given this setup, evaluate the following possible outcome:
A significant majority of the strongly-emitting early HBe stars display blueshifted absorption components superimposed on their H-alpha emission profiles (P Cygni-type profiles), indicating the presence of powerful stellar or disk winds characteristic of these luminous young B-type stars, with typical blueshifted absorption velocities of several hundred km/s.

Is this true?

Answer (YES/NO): YES